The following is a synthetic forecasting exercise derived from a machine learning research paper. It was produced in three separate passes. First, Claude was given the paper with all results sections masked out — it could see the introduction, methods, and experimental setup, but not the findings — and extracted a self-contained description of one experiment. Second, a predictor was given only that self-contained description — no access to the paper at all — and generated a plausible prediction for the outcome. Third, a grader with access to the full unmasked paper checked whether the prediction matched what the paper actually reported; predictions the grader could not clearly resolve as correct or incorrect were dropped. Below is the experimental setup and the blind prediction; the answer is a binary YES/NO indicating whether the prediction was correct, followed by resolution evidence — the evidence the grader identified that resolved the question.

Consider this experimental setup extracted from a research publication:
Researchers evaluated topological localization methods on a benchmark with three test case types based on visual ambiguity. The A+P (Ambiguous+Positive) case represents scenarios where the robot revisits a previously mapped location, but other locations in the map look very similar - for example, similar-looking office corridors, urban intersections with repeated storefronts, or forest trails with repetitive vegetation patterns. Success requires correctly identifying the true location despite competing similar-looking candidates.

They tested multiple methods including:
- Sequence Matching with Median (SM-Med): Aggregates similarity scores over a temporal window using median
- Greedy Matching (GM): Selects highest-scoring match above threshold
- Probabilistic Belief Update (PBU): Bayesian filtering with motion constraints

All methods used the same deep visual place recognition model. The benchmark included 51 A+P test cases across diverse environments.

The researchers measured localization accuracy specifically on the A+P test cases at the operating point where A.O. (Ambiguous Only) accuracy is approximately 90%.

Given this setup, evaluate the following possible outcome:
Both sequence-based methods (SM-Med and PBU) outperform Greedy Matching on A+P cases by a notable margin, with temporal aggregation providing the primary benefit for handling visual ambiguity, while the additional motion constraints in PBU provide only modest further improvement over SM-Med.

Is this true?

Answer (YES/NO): NO